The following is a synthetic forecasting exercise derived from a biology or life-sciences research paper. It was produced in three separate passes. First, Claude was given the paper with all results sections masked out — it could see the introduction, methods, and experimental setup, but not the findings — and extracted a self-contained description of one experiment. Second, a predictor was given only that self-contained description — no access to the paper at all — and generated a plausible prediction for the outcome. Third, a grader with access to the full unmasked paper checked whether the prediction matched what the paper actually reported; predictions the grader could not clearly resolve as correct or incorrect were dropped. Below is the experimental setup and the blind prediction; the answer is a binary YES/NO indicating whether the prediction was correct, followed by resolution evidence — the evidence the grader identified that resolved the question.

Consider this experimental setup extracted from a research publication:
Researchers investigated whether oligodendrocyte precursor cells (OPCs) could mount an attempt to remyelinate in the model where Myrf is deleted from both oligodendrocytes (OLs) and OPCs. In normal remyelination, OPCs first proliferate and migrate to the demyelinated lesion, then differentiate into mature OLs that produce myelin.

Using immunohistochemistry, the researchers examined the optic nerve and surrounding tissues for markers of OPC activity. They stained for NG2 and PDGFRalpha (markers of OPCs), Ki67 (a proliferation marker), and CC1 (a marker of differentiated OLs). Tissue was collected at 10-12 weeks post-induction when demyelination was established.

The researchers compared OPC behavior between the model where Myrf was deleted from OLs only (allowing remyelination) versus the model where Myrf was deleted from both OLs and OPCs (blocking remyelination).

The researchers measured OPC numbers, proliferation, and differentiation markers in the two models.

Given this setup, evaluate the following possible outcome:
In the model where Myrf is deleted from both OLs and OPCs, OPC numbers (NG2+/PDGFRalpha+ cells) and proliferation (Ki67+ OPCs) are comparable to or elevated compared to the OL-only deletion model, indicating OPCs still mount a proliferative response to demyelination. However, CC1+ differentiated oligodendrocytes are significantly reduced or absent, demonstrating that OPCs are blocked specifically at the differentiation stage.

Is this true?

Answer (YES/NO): YES